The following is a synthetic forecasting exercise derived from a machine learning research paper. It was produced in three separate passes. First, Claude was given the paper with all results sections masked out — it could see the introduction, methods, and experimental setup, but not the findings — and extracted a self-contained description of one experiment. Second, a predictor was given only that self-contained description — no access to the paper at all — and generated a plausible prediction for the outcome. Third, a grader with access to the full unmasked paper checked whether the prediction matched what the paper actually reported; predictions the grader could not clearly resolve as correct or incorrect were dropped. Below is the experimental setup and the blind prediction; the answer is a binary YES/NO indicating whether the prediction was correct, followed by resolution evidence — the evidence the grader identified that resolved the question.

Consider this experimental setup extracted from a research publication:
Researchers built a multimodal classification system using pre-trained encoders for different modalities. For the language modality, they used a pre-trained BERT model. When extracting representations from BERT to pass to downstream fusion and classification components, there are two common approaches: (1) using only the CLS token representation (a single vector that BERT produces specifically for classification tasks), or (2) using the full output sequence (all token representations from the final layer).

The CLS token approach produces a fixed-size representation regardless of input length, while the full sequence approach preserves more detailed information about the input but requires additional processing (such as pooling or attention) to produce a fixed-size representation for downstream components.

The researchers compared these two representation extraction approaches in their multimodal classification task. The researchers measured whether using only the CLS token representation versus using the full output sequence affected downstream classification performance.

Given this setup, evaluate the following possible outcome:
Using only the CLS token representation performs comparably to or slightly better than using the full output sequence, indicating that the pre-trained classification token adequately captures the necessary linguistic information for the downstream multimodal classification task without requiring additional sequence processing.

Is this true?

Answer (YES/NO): YES